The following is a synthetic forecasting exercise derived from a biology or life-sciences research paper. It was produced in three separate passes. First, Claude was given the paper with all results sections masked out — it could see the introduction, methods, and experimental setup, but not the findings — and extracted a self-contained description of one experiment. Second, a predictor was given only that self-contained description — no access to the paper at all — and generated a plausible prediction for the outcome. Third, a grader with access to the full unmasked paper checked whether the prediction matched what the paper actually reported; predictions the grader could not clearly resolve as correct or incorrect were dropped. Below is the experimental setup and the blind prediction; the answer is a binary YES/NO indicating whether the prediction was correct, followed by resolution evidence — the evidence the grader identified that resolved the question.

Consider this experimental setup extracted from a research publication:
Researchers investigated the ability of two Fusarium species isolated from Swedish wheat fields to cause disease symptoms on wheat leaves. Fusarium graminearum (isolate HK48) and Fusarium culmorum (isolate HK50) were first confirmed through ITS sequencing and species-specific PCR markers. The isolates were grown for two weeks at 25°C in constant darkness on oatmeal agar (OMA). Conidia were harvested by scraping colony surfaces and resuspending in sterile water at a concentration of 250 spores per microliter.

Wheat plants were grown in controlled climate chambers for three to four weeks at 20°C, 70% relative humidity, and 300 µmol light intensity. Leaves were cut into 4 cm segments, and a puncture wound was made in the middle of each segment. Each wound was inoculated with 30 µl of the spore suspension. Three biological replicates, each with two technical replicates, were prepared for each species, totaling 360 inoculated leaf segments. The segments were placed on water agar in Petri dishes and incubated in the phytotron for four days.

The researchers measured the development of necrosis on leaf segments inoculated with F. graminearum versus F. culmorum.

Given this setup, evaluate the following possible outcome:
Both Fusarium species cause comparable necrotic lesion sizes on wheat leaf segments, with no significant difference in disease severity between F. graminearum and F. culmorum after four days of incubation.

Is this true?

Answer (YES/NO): NO